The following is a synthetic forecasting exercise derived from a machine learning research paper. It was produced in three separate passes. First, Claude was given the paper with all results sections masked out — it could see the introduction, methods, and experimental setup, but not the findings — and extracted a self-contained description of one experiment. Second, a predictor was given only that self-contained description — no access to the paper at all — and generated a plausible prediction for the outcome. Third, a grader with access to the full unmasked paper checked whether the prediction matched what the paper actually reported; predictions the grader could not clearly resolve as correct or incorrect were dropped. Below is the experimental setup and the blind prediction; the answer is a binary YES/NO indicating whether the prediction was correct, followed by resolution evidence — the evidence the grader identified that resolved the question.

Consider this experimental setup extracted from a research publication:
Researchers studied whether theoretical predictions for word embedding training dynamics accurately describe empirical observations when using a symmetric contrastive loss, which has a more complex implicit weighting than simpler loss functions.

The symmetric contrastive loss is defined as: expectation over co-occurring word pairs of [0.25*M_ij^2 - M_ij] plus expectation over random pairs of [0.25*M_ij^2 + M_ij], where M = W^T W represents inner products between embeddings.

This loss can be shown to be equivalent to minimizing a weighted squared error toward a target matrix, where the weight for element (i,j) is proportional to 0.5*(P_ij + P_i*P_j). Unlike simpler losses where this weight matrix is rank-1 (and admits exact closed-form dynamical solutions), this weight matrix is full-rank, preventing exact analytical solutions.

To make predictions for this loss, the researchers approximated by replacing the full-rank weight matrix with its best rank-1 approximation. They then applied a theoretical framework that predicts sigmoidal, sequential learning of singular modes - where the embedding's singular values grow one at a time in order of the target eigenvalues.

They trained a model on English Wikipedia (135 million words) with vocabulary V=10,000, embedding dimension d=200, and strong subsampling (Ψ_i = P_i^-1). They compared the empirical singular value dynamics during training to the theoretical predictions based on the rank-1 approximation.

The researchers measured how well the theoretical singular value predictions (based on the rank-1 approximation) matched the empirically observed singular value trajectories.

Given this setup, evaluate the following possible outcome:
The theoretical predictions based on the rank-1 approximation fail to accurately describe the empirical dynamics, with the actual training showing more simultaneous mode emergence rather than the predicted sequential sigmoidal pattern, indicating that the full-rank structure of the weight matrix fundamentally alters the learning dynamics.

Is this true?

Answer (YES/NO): NO